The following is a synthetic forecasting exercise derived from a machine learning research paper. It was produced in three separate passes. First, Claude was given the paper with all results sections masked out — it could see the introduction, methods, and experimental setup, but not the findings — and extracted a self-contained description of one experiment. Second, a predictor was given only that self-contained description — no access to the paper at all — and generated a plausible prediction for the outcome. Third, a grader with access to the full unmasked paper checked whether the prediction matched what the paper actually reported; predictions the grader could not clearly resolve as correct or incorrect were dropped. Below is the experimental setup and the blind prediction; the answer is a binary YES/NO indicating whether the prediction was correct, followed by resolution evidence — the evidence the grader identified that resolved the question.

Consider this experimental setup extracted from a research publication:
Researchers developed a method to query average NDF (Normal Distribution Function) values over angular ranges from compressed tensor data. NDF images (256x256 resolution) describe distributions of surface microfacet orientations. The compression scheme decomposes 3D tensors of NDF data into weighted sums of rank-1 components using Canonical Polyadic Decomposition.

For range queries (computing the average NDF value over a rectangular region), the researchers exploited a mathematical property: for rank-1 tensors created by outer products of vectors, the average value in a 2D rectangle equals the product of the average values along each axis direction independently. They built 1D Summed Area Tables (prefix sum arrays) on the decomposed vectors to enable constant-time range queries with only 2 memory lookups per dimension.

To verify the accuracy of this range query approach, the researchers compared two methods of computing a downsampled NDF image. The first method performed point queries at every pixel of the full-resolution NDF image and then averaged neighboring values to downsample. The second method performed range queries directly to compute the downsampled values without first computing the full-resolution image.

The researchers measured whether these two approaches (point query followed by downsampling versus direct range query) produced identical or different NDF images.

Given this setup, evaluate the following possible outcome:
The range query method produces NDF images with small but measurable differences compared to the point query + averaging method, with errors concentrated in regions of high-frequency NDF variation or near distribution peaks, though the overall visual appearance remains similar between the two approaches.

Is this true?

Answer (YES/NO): NO